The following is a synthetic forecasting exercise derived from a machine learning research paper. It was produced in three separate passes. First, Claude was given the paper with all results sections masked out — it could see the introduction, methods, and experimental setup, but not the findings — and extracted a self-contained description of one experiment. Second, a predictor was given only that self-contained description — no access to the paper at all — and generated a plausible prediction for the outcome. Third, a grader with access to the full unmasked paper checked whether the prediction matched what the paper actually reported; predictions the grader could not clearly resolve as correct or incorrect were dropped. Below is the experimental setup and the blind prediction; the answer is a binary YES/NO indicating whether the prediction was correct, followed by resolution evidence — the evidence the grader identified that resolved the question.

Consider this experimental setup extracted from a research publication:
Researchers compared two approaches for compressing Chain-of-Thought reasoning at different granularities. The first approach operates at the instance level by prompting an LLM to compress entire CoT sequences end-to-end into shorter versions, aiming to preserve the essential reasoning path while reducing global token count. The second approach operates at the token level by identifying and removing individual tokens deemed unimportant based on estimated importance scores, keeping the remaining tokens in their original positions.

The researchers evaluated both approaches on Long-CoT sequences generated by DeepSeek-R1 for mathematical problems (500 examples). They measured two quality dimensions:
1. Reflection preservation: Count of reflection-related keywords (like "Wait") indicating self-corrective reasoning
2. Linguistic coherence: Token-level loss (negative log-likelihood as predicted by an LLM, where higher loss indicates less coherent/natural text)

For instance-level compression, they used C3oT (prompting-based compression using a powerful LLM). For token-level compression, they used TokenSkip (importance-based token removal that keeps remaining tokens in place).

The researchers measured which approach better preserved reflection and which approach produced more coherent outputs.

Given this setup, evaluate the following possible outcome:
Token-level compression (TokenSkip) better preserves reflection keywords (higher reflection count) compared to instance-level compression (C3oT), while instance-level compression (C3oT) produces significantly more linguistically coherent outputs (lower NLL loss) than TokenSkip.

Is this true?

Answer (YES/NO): YES